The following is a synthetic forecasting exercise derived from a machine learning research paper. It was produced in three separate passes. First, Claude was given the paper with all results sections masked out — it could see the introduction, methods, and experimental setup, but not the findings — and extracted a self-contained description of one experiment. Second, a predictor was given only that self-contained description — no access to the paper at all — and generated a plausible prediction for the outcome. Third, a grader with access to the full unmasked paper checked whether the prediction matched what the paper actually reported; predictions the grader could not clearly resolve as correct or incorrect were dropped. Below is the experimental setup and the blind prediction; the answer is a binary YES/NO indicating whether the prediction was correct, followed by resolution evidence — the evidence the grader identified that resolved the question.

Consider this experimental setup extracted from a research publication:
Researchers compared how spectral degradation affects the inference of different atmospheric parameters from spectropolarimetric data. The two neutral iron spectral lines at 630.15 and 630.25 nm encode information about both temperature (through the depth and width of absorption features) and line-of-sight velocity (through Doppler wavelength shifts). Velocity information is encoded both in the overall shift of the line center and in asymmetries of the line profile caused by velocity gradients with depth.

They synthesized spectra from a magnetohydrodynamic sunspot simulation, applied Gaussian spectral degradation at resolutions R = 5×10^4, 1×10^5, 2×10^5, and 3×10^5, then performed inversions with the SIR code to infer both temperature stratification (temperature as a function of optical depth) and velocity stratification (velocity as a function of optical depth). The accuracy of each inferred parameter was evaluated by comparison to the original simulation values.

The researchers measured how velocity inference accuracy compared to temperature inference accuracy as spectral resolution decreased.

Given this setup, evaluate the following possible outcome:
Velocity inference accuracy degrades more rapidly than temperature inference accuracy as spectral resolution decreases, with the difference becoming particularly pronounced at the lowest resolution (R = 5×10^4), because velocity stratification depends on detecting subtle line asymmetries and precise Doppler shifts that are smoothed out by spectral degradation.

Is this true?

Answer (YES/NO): YES